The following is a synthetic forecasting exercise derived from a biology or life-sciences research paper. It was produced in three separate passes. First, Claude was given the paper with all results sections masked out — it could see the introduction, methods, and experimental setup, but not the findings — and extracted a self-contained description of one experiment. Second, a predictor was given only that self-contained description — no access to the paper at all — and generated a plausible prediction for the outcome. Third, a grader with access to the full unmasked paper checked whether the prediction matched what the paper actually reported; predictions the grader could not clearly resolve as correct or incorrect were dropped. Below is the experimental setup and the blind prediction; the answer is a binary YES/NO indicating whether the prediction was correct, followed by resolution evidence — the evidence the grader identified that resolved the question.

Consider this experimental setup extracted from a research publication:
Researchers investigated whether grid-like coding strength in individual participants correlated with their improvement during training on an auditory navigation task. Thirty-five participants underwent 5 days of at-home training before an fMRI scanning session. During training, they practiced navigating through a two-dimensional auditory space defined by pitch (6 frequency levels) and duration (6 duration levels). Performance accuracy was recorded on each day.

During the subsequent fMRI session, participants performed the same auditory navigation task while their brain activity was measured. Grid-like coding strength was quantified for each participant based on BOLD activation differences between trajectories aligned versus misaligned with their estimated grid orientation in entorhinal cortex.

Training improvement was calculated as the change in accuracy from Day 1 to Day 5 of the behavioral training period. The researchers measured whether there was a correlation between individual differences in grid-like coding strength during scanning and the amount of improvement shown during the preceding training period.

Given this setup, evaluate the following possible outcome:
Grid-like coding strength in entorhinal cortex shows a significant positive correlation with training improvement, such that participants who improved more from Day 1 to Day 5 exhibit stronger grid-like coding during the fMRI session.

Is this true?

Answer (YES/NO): YES